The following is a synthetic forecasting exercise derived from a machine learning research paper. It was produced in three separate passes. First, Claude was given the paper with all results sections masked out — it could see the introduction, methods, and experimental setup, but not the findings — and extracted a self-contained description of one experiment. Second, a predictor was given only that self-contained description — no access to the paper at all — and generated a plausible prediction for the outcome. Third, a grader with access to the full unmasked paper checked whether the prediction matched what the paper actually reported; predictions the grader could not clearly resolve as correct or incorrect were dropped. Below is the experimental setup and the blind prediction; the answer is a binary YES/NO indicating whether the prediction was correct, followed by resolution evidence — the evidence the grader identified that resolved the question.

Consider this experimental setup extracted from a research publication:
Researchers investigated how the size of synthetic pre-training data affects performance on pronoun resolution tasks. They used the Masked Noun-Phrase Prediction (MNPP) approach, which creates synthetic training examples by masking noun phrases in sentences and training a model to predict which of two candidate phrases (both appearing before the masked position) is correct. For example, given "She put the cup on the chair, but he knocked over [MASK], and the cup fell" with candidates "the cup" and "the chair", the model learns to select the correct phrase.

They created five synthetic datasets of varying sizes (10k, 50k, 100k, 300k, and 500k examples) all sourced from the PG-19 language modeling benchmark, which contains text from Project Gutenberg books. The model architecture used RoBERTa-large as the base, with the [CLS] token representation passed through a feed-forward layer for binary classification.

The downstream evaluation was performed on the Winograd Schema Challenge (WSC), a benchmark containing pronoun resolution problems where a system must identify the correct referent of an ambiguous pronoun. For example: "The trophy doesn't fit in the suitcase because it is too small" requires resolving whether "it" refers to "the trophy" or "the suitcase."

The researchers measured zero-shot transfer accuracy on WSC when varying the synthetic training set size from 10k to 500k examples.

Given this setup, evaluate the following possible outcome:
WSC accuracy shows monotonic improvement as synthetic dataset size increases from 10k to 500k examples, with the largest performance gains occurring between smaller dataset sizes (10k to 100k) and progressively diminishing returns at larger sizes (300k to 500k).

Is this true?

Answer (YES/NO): NO